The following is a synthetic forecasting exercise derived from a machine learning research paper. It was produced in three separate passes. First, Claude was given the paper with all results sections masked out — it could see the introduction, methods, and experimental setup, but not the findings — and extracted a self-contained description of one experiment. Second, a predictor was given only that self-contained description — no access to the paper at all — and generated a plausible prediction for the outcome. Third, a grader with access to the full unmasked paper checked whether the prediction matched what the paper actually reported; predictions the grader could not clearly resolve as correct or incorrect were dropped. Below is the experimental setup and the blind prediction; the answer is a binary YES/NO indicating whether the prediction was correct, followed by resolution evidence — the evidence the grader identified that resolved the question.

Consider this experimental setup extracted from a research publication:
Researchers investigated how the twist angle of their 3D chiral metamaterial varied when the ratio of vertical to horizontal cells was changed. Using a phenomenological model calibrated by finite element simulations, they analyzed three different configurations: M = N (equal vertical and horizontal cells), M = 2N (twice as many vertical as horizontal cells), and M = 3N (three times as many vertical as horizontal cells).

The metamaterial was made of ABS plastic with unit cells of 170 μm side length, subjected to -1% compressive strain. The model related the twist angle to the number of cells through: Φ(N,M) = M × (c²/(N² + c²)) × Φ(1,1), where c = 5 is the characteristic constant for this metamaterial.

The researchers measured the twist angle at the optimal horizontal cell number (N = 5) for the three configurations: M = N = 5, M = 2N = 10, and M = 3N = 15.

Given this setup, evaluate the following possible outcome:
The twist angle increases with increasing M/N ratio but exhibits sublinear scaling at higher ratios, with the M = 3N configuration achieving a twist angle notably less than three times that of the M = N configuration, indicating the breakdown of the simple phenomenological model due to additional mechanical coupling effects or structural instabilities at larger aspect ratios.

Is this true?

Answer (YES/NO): NO